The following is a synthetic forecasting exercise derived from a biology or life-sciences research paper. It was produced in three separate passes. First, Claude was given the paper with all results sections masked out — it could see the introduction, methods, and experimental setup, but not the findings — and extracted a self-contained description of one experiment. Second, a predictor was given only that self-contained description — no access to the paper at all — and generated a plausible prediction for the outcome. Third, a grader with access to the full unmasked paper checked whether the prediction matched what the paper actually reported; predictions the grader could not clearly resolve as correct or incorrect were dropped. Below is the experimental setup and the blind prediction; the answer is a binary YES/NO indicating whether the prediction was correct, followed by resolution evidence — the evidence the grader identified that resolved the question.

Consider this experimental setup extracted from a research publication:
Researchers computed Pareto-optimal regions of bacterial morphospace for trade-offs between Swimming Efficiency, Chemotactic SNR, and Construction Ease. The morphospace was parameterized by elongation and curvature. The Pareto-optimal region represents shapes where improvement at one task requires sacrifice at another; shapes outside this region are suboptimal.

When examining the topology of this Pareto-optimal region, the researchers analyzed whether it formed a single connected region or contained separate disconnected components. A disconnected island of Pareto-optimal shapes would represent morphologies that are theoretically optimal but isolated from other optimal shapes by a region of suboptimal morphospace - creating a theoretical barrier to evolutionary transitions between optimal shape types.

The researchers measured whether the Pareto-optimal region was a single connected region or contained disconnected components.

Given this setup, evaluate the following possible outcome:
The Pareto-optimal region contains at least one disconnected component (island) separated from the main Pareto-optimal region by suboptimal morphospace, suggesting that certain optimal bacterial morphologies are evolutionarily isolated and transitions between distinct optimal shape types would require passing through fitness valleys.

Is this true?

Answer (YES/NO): YES